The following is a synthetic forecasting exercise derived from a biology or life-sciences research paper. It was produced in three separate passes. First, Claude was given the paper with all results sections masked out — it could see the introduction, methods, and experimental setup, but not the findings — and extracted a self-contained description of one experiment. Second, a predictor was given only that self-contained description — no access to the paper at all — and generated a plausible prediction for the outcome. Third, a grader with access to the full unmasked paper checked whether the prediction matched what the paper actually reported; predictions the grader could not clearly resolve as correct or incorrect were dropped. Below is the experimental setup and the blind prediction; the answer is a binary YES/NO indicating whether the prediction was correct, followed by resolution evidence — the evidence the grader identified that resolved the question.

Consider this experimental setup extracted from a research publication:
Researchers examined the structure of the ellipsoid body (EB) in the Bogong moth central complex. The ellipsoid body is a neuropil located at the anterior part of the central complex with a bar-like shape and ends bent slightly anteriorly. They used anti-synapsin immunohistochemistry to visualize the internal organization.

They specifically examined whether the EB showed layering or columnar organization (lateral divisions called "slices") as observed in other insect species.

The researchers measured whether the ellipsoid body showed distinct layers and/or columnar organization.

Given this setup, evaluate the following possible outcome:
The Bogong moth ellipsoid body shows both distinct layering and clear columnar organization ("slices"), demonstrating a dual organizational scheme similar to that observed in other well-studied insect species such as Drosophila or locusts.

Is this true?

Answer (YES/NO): YES